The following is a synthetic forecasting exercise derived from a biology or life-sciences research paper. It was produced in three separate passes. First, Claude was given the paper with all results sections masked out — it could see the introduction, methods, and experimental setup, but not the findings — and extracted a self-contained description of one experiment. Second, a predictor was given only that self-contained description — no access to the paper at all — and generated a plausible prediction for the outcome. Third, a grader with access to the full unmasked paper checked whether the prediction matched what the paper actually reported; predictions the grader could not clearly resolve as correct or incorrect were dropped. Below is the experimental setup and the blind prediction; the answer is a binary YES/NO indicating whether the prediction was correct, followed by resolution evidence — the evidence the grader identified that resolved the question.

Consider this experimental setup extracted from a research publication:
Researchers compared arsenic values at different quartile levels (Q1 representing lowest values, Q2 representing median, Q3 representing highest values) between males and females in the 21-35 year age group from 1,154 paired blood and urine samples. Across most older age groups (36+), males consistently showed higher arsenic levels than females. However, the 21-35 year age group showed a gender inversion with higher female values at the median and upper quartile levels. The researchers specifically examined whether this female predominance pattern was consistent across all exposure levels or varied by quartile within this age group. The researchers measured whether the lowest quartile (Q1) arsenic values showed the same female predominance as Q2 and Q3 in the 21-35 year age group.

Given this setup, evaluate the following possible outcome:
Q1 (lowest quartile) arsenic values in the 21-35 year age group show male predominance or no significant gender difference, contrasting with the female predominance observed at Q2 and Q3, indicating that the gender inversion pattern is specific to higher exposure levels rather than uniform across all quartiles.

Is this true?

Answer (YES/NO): YES